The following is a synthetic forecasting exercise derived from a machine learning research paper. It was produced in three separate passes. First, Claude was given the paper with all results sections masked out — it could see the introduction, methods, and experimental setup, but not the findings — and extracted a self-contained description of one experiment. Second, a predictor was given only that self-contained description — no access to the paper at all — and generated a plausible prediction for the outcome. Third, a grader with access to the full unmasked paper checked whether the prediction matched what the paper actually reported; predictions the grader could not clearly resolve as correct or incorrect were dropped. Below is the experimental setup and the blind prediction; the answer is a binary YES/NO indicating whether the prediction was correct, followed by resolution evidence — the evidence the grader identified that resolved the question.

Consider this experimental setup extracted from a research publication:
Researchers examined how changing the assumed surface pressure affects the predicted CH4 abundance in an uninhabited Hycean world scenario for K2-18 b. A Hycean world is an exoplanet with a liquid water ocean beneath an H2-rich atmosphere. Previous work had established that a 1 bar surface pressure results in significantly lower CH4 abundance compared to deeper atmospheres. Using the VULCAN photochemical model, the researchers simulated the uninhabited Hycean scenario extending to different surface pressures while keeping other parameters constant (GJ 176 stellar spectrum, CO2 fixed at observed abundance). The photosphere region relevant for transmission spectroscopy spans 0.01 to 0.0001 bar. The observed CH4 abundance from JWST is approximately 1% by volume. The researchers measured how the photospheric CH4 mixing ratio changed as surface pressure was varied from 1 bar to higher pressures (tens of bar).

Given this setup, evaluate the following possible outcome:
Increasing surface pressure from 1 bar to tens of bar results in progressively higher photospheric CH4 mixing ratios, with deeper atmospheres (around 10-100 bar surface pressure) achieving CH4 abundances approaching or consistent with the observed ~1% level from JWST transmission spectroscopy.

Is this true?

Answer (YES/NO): NO